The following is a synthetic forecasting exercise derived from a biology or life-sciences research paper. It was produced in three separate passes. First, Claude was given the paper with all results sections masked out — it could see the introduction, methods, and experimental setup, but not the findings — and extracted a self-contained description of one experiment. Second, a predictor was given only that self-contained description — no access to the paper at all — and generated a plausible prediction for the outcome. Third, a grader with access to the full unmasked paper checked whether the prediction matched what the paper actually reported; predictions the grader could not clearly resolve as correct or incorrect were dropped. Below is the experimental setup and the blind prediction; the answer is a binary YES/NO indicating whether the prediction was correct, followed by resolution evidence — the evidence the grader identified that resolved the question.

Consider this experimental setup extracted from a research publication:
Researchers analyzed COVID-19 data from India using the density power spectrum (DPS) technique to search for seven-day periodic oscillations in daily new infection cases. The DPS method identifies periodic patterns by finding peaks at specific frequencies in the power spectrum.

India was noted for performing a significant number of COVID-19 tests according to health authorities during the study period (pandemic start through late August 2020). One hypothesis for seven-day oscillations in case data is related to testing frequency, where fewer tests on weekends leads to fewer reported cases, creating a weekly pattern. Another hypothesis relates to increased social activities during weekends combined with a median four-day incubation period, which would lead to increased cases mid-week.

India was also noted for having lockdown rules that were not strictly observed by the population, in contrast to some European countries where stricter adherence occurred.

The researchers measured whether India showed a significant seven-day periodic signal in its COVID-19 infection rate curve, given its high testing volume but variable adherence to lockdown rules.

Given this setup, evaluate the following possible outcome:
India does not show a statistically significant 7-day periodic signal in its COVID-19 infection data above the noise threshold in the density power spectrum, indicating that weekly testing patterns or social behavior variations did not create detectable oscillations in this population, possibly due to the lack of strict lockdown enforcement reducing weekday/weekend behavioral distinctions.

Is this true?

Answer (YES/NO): YES